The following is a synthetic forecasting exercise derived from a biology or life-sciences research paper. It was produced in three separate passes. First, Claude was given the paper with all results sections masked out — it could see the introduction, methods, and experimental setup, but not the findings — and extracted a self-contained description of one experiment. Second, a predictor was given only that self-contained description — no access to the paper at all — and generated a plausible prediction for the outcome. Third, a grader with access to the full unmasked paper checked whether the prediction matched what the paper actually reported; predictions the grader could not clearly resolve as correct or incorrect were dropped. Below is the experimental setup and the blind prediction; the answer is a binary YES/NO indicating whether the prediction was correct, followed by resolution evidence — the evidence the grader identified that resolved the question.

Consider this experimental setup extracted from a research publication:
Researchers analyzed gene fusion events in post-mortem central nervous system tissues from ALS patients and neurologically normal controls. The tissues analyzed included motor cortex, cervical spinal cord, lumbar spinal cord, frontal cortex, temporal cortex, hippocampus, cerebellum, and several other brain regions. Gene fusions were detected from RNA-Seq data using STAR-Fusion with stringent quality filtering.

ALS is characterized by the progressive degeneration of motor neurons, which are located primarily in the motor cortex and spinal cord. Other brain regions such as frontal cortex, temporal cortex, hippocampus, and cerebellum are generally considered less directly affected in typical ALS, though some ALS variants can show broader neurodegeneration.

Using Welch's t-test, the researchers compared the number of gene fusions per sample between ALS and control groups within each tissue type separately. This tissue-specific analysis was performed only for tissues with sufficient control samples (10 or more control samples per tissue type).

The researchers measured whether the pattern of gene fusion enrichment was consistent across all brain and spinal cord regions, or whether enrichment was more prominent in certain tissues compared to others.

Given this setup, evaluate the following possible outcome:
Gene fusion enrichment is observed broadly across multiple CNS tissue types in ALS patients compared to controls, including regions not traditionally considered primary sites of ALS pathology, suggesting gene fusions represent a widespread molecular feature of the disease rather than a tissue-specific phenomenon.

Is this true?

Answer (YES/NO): YES